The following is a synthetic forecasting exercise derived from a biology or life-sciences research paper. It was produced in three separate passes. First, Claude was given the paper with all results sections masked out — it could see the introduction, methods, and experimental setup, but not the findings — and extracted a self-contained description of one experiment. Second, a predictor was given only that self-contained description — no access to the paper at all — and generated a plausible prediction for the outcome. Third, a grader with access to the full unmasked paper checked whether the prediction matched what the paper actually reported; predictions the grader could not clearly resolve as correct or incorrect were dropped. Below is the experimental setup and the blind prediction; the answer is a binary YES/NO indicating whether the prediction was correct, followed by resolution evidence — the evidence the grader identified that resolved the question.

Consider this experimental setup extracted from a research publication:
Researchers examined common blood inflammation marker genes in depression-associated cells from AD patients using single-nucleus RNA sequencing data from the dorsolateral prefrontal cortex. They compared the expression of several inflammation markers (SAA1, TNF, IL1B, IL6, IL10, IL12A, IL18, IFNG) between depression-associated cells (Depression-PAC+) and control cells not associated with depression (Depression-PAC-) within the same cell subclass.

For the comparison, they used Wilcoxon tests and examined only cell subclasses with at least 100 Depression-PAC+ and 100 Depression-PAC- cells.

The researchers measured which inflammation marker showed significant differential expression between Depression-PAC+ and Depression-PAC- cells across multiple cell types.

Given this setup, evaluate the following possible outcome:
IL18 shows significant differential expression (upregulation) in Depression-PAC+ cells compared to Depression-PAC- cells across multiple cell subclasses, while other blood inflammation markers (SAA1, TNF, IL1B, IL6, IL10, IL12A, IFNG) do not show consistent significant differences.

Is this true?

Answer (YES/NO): YES